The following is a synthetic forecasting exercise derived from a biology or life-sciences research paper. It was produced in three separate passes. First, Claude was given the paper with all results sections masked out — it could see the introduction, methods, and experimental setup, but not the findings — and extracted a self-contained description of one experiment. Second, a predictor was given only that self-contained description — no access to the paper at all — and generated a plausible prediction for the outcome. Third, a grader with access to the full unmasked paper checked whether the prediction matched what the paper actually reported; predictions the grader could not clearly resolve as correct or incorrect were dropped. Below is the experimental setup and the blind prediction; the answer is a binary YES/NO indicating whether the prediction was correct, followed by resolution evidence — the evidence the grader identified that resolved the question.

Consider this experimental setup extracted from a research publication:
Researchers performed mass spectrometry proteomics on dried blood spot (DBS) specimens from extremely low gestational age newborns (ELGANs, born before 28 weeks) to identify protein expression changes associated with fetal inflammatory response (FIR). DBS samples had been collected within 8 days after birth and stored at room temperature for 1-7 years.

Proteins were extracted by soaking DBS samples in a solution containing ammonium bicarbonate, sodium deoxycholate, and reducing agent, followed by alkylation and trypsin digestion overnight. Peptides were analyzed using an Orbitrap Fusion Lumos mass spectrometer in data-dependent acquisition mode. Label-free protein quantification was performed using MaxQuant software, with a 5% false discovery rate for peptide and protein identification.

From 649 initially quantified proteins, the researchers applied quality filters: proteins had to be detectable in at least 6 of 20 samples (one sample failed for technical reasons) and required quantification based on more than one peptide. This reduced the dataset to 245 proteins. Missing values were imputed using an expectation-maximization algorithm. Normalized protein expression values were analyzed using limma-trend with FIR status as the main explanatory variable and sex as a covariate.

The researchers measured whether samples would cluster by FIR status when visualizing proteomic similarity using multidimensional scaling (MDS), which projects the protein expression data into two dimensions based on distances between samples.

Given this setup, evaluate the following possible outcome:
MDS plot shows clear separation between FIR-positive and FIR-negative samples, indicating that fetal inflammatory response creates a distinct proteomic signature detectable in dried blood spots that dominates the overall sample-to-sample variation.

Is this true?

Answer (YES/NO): YES